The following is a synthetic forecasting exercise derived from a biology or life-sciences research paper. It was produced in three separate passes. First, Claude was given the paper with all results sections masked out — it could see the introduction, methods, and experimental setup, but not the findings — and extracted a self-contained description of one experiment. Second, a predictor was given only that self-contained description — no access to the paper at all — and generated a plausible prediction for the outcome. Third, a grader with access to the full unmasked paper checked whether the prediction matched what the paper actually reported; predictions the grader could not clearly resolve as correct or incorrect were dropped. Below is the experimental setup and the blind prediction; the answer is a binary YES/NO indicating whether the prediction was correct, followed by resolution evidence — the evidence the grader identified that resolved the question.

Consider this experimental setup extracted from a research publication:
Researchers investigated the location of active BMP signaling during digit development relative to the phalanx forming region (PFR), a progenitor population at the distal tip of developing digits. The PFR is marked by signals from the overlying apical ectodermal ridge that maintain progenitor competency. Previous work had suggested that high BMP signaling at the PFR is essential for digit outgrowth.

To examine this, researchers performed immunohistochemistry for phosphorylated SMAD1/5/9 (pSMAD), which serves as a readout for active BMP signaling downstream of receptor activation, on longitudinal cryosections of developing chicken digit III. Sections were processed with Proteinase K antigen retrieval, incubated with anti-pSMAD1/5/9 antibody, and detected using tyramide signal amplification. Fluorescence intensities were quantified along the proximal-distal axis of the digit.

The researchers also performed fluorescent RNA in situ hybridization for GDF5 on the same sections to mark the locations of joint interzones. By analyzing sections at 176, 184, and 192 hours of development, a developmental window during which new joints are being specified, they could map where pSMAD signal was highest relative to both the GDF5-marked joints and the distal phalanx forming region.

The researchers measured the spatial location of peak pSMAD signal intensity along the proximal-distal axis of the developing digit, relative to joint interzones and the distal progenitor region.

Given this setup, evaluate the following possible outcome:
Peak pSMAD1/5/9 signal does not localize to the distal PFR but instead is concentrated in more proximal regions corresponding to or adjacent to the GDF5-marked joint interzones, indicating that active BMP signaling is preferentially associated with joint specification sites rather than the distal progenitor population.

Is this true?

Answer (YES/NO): NO